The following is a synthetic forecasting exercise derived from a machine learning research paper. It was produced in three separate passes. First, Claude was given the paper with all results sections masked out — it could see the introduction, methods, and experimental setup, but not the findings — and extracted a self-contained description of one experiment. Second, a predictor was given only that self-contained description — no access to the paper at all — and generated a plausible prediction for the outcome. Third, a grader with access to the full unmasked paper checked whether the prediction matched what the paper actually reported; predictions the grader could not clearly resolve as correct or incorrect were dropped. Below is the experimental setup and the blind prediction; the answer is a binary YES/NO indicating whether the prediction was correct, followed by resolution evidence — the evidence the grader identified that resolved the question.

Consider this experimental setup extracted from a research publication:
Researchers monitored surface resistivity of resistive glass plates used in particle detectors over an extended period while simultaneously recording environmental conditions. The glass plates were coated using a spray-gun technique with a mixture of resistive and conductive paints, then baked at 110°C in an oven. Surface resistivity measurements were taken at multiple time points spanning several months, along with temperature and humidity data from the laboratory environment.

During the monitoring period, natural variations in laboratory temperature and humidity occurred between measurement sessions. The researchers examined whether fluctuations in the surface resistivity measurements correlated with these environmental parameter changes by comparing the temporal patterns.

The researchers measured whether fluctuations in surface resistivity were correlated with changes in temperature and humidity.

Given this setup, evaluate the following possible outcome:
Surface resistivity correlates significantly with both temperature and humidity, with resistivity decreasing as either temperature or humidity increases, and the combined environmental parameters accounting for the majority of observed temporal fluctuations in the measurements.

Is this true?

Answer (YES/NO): NO